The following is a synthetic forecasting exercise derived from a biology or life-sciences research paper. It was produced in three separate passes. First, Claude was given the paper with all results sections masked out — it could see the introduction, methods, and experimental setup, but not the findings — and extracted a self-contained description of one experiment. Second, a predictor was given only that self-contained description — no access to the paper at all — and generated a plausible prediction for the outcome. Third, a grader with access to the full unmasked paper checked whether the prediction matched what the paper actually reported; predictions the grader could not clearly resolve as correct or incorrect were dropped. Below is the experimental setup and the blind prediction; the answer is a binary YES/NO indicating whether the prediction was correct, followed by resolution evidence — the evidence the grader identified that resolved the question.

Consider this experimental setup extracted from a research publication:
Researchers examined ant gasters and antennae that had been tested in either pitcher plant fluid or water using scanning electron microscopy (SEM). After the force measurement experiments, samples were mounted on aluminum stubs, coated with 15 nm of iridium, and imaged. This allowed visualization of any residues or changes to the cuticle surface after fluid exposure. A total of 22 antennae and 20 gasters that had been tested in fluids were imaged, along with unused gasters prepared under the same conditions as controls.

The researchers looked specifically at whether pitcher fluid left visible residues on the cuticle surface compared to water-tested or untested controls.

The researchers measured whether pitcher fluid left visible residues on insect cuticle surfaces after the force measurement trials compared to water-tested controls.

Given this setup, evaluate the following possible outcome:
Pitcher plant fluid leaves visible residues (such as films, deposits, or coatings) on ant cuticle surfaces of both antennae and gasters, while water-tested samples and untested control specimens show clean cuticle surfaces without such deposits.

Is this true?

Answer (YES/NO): NO